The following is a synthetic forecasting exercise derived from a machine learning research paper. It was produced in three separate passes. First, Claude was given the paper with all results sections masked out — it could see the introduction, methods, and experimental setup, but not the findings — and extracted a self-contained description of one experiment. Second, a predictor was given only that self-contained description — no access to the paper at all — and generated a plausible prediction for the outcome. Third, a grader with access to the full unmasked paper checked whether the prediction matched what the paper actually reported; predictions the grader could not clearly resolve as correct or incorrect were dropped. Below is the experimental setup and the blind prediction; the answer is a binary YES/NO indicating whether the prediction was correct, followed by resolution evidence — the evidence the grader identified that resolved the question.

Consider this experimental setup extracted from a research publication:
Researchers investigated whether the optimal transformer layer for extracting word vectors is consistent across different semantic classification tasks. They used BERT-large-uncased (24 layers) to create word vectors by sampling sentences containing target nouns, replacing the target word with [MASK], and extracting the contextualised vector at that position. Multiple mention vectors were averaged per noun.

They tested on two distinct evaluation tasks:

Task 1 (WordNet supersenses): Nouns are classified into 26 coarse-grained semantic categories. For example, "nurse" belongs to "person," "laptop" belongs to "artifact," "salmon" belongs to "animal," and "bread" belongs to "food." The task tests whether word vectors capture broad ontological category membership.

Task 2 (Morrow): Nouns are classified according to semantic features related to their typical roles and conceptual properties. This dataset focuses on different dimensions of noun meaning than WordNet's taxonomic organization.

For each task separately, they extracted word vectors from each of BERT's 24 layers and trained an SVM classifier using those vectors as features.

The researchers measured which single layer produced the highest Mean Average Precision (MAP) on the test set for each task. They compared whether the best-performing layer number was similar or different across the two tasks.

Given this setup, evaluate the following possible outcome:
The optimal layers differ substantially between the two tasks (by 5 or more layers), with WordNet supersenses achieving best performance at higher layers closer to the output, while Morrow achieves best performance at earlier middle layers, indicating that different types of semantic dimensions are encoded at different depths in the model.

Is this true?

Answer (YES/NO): NO